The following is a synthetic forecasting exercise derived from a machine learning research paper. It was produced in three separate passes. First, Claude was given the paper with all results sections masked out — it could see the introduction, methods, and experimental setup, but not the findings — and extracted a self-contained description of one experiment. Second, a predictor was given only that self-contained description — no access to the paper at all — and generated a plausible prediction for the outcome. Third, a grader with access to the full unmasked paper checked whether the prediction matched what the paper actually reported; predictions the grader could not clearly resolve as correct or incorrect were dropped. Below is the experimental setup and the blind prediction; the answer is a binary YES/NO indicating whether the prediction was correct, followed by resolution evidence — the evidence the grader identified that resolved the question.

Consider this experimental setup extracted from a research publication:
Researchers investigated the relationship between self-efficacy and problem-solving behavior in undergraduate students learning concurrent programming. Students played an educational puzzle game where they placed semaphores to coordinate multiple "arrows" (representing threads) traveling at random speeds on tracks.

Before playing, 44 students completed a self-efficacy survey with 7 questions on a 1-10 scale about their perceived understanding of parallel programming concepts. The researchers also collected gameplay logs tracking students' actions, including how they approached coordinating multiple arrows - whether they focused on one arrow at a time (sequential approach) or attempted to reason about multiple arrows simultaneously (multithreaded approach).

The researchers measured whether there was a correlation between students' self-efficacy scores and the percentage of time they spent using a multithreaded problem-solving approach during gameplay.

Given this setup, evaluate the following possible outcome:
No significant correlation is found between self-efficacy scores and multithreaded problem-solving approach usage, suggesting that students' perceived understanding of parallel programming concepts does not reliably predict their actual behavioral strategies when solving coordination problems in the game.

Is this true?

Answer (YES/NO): NO